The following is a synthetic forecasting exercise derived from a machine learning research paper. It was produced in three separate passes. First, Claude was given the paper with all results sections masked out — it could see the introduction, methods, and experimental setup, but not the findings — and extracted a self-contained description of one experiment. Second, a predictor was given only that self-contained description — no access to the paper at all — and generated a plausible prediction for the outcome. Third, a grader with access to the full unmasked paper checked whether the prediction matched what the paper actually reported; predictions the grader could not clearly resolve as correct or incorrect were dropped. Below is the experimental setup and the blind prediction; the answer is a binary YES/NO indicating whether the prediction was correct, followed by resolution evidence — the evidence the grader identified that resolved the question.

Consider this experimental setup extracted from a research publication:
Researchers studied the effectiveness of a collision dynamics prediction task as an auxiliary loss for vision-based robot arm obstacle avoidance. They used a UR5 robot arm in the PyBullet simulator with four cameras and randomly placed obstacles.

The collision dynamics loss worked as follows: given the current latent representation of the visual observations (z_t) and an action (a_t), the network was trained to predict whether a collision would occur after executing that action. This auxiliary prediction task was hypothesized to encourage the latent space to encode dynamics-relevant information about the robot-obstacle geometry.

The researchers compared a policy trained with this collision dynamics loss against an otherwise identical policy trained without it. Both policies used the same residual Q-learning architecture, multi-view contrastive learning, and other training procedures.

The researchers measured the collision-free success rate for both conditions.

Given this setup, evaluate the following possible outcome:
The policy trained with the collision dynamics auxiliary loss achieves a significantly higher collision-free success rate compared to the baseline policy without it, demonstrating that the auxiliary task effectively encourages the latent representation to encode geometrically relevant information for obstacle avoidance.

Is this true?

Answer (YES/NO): YES